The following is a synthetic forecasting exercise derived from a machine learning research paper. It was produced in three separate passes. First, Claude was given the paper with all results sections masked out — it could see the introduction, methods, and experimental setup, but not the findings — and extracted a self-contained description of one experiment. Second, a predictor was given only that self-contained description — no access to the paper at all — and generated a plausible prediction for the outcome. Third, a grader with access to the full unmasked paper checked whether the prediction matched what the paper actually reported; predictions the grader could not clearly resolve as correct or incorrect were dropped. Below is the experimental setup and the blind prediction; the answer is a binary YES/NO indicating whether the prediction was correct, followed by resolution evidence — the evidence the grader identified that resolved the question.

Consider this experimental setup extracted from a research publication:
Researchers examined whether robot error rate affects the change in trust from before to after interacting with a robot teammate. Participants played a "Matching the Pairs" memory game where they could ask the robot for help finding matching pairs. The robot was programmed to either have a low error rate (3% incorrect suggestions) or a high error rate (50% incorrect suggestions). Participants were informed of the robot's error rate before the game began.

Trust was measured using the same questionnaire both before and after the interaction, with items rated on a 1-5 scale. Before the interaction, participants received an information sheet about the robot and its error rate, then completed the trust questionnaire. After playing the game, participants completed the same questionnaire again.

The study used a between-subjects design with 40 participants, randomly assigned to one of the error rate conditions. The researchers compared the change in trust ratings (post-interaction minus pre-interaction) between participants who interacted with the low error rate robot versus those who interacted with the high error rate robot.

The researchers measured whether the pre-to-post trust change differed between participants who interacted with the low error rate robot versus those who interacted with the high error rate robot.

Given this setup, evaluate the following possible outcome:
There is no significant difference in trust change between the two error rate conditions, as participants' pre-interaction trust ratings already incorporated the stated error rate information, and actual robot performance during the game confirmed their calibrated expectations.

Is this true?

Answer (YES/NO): YES